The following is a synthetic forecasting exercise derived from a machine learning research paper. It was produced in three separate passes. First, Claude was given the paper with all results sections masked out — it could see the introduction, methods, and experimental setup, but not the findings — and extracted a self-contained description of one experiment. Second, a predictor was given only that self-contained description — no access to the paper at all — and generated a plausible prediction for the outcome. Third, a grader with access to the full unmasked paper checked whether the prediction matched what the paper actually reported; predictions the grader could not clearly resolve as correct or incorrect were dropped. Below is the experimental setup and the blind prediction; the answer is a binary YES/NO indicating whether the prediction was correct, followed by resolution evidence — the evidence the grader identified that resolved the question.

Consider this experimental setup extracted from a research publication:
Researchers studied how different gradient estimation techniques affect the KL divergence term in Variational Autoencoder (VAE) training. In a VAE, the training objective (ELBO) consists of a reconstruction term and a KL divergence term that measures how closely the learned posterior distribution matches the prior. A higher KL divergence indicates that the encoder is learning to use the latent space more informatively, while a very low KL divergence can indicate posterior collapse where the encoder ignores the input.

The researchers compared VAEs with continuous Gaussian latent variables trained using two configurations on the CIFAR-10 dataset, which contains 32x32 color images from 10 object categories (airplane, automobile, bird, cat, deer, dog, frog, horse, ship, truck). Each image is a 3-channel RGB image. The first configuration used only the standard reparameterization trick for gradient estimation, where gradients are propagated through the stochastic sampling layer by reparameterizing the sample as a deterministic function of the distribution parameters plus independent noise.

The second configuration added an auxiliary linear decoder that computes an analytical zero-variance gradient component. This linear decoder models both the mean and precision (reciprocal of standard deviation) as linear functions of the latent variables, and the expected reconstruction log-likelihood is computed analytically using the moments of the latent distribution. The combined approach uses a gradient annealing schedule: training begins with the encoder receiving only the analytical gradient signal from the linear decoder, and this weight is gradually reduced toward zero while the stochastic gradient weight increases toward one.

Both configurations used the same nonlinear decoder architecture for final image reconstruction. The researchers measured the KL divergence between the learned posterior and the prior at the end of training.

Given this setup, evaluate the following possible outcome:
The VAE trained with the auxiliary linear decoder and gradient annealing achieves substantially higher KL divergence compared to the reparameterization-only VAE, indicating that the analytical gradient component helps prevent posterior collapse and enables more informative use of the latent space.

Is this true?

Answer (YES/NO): YES